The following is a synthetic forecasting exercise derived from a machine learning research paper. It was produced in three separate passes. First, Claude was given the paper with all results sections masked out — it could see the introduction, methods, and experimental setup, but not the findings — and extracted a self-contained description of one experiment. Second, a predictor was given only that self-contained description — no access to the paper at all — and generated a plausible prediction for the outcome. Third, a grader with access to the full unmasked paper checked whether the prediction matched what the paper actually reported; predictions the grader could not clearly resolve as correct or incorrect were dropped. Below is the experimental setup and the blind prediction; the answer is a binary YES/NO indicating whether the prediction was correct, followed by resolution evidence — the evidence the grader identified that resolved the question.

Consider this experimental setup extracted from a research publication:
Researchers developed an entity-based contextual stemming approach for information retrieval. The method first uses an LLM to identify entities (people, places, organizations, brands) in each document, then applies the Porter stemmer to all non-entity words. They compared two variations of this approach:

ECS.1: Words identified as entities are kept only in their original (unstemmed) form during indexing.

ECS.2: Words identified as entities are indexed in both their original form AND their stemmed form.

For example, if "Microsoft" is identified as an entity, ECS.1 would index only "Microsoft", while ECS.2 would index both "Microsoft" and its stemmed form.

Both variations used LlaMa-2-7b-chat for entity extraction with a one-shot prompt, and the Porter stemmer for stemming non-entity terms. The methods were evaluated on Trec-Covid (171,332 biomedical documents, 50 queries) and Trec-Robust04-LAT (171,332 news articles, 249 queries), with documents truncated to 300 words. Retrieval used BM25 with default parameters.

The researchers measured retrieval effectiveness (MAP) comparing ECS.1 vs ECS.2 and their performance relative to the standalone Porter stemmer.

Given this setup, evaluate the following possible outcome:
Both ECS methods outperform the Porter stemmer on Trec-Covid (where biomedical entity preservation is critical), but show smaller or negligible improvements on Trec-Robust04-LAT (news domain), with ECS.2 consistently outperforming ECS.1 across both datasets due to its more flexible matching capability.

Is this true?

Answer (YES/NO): NO